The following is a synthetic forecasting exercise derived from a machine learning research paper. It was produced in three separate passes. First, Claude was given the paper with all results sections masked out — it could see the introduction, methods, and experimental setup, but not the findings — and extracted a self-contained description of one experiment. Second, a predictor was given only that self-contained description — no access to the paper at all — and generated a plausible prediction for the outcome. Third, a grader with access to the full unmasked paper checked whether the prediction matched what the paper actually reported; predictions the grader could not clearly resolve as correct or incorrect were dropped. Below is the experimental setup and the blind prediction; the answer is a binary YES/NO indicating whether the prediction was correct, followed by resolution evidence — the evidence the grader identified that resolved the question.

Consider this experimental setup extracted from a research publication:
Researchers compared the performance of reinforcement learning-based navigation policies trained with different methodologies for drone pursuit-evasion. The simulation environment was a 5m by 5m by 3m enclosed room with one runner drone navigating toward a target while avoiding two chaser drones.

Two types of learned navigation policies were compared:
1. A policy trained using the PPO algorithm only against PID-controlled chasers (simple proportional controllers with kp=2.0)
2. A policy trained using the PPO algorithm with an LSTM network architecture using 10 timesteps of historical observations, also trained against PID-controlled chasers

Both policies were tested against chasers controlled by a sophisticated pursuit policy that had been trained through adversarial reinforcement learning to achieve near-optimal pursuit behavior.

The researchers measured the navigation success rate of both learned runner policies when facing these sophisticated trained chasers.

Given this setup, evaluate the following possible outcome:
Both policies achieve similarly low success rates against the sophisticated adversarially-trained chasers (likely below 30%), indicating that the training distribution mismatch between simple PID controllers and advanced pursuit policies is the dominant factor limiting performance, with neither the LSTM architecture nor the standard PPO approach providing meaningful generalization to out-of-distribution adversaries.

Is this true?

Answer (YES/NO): YES